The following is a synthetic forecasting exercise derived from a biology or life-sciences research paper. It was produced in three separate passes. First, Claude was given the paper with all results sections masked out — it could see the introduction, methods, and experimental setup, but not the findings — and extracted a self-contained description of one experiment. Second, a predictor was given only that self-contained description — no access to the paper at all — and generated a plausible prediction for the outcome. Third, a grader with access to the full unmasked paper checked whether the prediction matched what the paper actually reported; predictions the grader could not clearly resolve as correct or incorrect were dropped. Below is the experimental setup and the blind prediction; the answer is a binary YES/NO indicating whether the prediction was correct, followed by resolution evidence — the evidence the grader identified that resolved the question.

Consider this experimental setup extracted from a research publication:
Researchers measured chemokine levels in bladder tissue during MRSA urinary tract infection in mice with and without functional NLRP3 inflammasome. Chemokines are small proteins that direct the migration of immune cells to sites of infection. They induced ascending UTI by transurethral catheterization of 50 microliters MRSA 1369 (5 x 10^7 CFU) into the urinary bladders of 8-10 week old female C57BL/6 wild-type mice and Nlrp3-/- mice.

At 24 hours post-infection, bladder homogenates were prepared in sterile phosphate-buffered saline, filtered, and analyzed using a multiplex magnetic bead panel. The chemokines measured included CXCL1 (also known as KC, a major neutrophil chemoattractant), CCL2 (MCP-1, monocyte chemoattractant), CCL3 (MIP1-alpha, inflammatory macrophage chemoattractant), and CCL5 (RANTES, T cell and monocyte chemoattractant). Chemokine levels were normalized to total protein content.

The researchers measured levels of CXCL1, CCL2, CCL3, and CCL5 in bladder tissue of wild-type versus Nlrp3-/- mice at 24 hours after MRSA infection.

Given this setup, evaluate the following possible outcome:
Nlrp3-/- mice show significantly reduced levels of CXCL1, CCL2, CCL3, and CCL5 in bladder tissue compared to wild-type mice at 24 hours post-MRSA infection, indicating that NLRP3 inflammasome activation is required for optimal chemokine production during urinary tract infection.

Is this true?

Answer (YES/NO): NO